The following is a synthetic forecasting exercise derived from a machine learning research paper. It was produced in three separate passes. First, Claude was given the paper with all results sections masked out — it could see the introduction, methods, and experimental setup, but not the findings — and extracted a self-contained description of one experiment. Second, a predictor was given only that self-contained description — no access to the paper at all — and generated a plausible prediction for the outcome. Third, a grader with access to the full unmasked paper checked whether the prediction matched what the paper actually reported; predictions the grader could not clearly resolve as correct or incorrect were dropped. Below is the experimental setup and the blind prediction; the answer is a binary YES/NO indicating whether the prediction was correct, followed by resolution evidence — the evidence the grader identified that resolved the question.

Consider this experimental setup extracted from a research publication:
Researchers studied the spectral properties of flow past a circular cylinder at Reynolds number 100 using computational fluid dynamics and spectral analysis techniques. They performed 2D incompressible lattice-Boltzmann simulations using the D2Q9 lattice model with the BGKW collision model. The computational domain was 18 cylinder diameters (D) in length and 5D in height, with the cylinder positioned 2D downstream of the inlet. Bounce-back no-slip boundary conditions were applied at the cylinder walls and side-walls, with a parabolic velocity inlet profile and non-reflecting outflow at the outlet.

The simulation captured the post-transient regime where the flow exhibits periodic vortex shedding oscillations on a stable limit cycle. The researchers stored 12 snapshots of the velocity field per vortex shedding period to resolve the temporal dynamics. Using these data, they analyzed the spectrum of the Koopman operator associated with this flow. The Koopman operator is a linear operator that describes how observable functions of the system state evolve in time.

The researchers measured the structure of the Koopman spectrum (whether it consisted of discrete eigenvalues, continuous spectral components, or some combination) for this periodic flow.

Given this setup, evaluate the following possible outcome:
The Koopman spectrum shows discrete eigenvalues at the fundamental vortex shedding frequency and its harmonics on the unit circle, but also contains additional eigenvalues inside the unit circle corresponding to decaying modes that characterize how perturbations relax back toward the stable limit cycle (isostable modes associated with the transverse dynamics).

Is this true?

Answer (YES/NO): NO